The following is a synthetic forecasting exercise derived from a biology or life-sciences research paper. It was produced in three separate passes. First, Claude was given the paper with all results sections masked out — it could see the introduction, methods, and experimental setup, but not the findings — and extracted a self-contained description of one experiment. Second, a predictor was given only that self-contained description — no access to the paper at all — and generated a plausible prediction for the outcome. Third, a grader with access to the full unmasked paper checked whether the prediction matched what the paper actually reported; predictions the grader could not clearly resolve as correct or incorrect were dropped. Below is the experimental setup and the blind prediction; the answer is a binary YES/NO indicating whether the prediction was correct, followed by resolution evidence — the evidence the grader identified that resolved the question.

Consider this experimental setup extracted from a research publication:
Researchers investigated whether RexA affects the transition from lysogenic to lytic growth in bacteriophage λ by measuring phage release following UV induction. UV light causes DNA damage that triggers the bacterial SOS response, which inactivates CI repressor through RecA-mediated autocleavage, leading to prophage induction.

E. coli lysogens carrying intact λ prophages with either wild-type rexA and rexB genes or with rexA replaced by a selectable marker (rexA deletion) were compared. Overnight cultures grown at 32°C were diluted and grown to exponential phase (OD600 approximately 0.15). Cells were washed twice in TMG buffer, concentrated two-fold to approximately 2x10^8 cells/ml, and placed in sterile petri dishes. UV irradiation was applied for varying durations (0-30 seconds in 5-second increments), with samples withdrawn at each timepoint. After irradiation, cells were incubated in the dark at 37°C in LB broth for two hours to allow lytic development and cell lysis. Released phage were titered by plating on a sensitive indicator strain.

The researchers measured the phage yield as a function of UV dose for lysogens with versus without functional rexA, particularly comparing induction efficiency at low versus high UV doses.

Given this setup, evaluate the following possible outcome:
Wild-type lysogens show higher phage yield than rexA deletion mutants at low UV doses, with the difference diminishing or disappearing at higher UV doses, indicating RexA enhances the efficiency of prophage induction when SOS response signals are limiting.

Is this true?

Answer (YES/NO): YES